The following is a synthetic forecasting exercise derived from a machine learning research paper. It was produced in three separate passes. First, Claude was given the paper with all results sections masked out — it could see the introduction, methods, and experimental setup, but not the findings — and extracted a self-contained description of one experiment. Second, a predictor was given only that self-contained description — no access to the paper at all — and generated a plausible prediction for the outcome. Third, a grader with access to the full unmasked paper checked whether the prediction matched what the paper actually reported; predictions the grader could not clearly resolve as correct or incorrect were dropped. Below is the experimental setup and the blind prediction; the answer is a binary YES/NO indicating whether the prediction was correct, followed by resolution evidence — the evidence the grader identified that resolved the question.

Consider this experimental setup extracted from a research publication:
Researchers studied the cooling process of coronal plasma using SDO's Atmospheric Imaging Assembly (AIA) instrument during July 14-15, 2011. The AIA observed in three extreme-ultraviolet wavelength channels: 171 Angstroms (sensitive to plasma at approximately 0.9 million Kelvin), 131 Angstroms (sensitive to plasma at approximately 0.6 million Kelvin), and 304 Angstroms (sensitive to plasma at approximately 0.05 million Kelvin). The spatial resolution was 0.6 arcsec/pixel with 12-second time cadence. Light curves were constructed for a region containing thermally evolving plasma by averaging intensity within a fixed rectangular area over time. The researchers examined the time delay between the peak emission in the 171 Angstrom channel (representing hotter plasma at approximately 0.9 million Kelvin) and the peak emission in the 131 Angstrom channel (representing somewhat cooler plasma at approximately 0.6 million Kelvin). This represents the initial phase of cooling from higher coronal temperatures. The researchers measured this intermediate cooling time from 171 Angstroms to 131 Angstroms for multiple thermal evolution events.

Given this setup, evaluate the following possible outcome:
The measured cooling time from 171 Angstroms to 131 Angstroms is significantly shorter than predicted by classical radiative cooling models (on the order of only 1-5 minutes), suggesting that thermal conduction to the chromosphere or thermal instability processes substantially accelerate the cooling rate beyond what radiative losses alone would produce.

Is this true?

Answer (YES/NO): NO